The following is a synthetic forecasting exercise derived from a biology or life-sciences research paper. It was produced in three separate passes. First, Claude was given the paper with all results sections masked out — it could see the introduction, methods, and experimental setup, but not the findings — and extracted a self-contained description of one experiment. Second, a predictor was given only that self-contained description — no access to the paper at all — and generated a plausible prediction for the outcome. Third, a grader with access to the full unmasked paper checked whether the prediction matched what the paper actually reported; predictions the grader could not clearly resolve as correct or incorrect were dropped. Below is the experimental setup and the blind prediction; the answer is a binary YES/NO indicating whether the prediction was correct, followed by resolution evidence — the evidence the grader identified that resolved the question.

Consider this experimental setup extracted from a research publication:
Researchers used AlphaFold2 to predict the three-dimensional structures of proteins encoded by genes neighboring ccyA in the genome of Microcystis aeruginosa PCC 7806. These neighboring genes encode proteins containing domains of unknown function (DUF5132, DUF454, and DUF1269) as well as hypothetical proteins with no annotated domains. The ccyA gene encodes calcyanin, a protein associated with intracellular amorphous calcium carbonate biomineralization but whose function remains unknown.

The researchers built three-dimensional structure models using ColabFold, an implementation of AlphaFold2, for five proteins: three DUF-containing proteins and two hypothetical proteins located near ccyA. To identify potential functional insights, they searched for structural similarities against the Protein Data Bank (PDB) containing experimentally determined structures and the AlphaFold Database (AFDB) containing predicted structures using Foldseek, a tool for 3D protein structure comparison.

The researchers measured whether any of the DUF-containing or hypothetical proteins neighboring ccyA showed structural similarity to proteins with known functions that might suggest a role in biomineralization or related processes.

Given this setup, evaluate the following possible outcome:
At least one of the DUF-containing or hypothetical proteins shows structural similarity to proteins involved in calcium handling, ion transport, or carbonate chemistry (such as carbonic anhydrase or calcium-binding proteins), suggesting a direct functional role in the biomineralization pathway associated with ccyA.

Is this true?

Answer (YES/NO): NO